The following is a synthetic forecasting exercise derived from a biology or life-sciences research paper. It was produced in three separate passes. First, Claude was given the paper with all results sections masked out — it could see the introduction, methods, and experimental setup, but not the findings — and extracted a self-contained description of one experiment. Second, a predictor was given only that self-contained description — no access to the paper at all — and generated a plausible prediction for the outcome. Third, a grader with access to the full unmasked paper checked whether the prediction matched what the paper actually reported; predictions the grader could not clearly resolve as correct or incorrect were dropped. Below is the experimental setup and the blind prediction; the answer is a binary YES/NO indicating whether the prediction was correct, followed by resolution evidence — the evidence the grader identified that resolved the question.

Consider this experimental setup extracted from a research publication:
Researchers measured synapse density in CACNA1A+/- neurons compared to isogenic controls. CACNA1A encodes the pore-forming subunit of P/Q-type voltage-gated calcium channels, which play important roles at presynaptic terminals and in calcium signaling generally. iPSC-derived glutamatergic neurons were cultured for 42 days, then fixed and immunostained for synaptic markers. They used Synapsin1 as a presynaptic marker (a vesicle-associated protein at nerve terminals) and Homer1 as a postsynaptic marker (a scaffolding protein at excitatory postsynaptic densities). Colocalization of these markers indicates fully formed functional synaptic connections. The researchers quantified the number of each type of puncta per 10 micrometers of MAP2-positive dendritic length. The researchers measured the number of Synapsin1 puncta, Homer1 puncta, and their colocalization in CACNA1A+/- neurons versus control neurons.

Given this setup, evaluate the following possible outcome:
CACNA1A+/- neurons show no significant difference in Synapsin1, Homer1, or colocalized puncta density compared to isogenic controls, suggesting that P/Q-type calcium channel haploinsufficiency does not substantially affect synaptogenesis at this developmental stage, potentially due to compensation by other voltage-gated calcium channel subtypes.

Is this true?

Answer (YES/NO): NO